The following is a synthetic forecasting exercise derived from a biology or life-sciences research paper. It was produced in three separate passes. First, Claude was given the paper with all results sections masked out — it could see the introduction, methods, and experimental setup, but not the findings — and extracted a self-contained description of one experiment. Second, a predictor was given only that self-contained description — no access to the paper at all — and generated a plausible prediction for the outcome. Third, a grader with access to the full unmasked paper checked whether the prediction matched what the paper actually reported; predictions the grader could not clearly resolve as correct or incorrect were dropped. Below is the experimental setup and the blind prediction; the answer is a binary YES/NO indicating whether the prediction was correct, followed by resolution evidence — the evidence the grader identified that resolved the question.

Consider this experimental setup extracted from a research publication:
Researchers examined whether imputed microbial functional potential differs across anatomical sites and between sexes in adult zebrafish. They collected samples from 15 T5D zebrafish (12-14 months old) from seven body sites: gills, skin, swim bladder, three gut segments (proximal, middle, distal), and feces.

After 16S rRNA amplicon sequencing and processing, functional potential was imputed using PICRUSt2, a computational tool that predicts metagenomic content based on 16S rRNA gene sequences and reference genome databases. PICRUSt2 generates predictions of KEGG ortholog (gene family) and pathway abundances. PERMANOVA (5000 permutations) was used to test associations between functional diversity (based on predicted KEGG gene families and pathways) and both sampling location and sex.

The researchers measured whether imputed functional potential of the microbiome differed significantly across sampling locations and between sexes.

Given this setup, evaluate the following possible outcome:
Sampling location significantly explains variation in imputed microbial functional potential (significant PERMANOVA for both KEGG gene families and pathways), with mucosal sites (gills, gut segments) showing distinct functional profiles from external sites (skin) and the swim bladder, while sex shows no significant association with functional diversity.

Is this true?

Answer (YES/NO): NO